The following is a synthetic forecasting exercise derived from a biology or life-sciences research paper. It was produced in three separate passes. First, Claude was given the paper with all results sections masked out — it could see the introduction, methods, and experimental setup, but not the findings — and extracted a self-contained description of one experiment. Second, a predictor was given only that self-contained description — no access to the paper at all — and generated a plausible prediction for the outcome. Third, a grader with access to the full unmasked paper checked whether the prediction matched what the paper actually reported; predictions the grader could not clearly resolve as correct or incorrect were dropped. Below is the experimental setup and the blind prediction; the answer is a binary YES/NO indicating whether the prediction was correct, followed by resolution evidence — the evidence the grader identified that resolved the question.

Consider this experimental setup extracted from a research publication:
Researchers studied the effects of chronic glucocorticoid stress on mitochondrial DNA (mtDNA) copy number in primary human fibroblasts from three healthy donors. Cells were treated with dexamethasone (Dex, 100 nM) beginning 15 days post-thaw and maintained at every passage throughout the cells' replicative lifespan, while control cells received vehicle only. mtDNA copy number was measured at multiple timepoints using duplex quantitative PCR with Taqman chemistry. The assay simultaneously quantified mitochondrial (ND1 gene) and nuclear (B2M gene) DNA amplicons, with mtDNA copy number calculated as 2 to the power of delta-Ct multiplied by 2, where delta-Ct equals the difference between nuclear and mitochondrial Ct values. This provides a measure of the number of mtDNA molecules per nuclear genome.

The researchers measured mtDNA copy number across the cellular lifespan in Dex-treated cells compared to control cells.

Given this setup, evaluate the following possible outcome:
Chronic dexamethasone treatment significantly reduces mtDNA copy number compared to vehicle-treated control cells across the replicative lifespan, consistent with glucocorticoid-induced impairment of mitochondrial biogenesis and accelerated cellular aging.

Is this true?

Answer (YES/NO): NO